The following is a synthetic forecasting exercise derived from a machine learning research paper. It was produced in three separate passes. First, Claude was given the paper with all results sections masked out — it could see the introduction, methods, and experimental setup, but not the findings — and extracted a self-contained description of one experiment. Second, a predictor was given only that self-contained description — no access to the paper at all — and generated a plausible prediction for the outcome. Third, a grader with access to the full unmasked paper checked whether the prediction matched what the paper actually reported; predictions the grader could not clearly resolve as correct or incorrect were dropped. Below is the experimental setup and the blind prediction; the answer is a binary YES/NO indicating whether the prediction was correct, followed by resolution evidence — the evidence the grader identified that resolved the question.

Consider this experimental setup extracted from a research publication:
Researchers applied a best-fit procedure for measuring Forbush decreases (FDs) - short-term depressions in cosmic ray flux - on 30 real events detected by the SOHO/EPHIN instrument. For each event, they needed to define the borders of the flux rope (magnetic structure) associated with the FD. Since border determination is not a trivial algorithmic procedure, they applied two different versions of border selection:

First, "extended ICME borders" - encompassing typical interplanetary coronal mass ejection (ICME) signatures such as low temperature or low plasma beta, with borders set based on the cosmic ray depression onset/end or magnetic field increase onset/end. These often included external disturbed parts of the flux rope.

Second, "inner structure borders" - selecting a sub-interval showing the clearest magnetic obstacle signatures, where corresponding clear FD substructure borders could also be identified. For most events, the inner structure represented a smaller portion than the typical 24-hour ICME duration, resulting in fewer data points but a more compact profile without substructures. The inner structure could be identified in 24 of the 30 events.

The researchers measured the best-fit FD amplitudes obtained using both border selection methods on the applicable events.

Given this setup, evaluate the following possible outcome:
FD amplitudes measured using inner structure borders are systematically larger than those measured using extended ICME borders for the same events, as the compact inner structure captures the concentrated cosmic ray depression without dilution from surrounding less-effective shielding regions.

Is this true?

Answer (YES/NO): YES